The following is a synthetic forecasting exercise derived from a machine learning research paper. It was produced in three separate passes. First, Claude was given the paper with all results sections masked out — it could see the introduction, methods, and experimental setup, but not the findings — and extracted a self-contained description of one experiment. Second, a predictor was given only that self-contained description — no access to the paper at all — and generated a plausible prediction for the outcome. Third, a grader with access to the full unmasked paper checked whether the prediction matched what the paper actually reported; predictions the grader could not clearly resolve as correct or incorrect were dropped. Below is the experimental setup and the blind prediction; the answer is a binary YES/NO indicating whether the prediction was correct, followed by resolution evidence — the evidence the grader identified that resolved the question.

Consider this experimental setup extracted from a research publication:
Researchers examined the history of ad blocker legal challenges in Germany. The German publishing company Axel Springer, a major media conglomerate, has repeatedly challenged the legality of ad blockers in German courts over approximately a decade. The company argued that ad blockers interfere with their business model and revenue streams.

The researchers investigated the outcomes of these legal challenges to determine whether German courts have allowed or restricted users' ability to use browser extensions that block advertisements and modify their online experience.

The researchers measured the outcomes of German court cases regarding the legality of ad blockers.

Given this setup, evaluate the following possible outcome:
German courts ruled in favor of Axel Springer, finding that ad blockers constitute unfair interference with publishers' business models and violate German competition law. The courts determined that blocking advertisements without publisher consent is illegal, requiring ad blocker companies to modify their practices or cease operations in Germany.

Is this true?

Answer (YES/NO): NO